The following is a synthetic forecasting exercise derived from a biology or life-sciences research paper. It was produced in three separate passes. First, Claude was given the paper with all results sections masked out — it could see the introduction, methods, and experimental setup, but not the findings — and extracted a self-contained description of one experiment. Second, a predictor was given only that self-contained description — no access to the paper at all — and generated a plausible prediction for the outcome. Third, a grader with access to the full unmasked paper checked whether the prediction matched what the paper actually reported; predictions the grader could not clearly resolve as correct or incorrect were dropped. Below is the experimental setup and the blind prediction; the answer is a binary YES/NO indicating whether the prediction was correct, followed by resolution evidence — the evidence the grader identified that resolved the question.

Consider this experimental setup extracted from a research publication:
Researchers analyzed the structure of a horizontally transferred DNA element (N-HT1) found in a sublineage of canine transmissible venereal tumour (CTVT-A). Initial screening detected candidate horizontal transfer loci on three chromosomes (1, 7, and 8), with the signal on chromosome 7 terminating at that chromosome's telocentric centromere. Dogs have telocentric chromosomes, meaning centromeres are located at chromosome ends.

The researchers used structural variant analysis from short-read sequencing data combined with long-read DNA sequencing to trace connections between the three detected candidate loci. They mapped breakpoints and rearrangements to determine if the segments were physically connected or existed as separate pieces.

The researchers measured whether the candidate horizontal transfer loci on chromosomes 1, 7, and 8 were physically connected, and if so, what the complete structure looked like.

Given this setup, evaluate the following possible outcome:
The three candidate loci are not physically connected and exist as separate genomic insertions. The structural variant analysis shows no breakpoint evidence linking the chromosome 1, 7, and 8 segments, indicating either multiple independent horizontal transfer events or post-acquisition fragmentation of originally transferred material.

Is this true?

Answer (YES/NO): NO